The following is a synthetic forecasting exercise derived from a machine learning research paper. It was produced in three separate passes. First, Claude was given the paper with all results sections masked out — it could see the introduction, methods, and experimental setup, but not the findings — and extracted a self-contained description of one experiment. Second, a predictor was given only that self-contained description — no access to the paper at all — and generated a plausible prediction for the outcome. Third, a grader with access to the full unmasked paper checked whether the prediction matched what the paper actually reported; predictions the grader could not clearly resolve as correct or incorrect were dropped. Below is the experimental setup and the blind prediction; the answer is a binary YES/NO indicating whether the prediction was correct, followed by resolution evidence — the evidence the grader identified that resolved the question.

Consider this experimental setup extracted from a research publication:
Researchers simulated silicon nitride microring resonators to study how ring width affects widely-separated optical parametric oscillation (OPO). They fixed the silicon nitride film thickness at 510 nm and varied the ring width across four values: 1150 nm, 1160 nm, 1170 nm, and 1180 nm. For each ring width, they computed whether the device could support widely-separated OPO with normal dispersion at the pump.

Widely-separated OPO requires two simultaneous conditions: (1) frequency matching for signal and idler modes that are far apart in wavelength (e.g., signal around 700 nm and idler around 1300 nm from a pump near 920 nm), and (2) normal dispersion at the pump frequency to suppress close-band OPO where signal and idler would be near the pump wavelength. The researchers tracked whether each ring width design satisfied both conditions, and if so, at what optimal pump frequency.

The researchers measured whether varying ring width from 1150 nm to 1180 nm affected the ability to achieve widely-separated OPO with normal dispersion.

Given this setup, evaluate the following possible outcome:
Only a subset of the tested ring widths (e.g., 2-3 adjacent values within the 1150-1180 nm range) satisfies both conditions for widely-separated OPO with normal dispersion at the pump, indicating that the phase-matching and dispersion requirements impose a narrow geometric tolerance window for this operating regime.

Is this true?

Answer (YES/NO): NO